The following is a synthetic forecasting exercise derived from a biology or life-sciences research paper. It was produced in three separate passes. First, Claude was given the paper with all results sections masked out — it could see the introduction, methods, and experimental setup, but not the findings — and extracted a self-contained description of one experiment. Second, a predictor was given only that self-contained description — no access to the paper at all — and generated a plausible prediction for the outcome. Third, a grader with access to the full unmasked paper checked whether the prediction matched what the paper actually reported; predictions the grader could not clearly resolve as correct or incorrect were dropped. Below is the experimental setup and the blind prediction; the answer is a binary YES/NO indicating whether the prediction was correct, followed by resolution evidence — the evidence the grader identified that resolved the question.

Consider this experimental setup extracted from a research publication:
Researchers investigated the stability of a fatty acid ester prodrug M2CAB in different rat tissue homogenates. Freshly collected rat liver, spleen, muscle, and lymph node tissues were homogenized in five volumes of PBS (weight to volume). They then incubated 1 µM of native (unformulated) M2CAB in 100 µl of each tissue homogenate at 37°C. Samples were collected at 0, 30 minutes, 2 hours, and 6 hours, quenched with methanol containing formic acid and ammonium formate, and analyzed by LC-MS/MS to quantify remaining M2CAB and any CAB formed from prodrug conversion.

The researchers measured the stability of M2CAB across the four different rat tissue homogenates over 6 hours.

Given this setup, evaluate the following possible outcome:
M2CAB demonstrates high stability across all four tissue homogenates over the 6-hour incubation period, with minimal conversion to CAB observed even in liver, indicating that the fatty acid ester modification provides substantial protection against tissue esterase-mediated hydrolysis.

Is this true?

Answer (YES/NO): NO